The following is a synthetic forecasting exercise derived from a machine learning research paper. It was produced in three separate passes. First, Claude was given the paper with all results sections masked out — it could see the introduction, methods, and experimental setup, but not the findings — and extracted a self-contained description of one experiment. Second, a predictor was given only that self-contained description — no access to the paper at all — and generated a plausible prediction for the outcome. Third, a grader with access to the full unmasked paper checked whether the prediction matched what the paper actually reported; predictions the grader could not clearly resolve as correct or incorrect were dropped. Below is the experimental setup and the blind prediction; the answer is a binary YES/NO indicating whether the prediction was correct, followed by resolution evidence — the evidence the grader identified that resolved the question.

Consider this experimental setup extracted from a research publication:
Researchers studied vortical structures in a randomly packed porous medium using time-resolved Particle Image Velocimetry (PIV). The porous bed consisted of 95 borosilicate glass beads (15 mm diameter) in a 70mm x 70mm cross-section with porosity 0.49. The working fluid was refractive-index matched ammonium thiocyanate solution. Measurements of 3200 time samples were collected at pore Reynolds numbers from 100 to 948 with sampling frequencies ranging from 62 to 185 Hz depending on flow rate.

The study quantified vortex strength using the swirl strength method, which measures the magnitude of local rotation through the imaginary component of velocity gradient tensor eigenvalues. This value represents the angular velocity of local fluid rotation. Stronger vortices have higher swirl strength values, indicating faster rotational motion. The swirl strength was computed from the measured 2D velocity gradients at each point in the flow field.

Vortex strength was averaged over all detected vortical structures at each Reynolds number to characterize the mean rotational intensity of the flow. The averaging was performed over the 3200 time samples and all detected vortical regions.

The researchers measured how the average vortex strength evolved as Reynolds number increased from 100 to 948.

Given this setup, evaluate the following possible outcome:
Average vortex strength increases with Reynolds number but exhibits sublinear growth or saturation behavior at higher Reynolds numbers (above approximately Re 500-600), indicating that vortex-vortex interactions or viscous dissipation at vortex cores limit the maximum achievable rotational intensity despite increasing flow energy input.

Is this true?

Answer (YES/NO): NO